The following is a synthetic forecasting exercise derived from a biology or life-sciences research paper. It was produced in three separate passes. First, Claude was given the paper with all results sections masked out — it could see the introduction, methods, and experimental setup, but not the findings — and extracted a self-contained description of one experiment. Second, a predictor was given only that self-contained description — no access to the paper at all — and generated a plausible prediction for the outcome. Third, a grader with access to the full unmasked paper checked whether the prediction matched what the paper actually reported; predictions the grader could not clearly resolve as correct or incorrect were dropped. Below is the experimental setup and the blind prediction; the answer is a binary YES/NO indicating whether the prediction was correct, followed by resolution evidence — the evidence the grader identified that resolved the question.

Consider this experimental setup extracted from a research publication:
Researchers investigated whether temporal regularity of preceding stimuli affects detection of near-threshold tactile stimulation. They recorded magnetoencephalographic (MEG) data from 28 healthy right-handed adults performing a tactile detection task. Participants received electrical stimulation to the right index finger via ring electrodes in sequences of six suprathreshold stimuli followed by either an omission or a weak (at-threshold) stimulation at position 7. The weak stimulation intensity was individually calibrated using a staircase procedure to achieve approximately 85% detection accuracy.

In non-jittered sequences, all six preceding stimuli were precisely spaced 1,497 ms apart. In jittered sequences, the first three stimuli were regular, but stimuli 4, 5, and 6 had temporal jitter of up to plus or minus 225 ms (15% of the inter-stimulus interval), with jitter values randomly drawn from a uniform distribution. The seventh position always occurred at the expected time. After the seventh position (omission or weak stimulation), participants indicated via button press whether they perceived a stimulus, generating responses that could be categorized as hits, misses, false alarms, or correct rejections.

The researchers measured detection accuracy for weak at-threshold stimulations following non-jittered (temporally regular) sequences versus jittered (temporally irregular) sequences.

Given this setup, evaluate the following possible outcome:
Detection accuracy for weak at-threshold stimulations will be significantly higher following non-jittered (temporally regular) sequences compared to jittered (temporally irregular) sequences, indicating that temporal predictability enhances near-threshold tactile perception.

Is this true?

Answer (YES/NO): YES